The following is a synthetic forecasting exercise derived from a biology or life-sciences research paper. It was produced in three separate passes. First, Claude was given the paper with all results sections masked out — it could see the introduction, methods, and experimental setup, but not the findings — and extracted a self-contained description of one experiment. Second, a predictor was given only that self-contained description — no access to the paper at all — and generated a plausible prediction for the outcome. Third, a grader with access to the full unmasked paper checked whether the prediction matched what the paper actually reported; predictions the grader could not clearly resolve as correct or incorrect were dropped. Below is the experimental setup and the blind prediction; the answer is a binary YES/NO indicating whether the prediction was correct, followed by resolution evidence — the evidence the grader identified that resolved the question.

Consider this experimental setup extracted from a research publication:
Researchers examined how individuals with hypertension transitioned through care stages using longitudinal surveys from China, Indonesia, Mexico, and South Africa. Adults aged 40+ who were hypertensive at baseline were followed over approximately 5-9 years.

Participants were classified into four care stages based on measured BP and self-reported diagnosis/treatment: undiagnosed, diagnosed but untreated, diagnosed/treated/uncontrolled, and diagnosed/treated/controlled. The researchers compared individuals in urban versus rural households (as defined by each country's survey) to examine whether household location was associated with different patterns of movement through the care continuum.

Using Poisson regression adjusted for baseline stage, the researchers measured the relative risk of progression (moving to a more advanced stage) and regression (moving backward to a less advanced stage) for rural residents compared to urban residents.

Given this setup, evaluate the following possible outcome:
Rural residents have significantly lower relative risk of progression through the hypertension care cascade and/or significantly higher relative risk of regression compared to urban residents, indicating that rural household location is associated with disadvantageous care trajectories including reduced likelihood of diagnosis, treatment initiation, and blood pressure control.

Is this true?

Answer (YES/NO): YES